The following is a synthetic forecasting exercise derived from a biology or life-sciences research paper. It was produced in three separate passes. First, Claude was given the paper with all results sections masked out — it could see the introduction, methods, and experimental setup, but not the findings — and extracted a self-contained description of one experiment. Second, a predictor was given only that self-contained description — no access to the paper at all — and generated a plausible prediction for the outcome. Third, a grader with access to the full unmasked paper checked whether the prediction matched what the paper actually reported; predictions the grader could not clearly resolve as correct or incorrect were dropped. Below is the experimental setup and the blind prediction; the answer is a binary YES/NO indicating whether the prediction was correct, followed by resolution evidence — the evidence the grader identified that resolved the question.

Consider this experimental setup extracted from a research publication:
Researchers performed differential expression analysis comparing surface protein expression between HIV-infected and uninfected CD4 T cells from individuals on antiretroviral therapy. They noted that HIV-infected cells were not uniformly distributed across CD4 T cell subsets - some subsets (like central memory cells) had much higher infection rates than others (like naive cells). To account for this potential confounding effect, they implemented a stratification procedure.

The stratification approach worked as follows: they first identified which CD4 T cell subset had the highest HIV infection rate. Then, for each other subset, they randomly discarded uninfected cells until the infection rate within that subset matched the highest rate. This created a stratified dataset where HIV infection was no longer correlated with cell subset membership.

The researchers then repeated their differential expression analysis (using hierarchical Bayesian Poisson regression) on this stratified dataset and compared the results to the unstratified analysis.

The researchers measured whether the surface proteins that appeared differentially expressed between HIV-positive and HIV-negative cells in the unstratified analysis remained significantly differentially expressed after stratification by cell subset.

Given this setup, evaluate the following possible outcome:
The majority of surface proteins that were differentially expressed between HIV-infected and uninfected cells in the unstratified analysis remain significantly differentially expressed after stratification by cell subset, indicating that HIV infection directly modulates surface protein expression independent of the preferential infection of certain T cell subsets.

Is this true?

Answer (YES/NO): NO